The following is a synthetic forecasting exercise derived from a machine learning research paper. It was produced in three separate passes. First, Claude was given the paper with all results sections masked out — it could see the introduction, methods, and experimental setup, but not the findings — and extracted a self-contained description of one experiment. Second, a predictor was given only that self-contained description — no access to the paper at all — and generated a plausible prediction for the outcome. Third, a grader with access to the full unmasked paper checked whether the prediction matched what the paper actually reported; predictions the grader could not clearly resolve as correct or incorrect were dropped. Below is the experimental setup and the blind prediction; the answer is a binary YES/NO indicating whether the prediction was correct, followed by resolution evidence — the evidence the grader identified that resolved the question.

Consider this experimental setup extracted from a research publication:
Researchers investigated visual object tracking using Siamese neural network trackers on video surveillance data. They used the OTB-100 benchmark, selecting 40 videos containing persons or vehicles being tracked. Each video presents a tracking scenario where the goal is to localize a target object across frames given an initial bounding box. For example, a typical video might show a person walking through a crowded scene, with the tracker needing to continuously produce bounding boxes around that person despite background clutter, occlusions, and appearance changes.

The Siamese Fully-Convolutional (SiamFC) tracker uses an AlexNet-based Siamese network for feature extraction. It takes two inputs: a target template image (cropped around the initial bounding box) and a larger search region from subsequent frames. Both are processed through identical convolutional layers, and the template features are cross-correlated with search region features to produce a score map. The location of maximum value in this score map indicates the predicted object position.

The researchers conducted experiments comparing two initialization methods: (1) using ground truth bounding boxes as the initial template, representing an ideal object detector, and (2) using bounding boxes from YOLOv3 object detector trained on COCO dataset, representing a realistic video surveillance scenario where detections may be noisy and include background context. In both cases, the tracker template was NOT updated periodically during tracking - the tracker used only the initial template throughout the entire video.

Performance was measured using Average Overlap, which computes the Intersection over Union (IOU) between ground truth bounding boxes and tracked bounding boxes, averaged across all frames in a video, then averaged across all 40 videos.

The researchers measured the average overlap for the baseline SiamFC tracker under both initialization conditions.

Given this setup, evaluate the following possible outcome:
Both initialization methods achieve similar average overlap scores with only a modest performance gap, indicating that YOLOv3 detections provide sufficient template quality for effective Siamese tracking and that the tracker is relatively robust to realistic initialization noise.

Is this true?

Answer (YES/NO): NO